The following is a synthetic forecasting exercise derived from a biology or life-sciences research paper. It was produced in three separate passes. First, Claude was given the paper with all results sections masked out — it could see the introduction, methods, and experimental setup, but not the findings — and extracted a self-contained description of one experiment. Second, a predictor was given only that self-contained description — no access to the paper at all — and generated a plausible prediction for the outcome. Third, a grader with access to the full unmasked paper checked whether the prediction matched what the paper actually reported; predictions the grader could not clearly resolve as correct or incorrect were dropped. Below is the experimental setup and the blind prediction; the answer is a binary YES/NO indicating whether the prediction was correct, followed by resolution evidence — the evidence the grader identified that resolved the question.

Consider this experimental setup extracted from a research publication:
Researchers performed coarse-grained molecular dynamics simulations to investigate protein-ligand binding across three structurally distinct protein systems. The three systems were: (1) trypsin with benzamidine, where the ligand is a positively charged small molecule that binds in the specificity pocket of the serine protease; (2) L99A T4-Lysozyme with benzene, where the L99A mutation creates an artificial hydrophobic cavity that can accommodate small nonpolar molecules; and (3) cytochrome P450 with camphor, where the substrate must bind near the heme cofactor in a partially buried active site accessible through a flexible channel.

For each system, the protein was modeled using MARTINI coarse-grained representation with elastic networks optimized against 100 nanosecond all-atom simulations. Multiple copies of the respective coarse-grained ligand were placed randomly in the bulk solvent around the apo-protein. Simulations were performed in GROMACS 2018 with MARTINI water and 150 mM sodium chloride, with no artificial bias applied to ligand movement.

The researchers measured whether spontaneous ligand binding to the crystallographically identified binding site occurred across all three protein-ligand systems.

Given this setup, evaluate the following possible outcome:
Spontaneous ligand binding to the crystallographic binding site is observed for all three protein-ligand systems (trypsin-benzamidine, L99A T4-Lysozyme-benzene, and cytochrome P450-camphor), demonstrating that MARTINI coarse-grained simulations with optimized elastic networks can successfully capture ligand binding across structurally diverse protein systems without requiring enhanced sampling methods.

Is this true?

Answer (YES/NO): YES